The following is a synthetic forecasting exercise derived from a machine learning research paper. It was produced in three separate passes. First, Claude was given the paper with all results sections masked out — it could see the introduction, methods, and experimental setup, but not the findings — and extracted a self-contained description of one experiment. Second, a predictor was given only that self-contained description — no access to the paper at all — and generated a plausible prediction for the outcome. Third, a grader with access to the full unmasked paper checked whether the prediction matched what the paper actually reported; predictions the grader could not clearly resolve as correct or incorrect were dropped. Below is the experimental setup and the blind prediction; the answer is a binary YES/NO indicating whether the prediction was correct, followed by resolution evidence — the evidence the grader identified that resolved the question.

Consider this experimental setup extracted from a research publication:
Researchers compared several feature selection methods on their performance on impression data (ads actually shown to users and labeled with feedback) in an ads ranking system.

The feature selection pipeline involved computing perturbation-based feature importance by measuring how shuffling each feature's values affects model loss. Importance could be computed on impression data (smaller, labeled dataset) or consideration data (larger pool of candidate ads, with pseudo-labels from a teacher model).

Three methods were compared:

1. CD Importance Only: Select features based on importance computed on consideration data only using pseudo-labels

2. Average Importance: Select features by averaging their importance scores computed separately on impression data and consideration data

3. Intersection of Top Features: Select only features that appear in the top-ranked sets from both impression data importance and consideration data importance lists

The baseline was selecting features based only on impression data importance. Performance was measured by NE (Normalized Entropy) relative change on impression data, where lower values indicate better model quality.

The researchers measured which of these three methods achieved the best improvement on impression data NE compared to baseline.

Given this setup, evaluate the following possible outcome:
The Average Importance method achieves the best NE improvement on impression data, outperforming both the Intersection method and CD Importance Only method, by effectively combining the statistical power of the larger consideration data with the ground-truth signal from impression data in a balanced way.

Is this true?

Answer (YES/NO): NO